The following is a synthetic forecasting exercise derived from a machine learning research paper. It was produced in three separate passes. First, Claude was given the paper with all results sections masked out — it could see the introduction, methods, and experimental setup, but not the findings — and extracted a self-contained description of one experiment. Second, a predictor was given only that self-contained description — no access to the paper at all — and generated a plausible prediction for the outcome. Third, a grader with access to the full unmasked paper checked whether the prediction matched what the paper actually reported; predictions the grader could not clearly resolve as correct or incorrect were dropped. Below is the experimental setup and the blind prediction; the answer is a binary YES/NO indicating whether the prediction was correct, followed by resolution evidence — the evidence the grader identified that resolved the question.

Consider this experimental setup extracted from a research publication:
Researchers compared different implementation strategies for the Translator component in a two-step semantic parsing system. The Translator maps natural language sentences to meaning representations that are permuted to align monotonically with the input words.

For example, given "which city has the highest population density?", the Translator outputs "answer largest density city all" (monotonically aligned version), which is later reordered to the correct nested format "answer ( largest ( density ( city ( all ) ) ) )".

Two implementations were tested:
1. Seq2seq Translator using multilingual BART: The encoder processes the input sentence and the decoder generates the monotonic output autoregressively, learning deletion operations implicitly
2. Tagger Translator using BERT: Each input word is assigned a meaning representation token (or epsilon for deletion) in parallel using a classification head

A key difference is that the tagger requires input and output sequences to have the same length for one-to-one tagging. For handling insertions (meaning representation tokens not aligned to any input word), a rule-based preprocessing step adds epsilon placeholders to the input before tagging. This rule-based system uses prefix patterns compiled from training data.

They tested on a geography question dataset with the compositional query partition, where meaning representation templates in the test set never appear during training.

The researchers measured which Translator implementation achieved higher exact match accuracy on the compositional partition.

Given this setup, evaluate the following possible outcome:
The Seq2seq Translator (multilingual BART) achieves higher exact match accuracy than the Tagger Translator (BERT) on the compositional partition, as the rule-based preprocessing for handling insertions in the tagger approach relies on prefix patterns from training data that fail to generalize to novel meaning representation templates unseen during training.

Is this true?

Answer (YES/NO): NO